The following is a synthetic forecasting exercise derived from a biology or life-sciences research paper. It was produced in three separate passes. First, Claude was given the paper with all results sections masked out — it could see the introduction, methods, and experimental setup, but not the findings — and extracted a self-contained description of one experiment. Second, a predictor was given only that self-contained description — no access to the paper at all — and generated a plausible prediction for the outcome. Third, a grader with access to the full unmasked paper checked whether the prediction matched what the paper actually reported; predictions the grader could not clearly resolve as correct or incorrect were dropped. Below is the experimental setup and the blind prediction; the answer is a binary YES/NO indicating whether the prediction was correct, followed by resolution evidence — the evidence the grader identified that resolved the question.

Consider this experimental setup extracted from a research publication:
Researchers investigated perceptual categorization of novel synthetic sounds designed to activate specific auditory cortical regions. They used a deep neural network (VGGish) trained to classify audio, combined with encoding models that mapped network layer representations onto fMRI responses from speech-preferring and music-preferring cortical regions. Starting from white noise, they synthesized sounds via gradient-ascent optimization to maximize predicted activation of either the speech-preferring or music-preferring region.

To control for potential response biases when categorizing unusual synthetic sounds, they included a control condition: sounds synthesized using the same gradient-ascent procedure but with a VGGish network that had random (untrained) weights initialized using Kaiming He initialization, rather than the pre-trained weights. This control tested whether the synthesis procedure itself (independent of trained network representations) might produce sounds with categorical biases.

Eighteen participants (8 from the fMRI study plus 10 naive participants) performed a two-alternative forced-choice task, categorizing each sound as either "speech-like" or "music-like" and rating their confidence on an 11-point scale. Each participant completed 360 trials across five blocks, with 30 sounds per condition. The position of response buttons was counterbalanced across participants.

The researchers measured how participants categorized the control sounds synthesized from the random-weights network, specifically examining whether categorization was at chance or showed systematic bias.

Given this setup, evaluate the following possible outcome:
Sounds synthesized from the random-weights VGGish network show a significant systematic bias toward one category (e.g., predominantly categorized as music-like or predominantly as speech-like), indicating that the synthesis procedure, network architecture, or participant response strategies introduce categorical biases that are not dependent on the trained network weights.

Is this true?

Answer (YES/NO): NO